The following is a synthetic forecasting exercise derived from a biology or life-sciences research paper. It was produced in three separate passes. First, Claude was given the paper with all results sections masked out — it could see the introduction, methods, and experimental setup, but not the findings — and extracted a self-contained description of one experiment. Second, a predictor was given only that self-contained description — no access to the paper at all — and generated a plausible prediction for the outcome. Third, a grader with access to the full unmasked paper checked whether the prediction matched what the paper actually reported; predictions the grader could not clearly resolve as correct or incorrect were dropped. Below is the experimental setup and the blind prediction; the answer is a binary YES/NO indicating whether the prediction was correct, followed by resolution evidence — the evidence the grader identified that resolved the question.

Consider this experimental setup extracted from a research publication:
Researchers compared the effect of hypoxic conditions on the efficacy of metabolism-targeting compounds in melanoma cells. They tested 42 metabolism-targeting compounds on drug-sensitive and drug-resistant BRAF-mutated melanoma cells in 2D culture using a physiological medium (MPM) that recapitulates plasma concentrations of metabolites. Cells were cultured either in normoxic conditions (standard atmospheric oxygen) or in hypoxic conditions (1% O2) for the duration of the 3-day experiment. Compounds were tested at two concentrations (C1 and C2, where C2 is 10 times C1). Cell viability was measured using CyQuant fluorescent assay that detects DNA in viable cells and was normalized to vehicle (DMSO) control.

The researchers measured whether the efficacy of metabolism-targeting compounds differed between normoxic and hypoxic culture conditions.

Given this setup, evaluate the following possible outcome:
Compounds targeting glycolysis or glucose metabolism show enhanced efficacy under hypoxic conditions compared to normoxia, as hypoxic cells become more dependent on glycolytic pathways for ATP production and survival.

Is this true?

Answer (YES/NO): NO